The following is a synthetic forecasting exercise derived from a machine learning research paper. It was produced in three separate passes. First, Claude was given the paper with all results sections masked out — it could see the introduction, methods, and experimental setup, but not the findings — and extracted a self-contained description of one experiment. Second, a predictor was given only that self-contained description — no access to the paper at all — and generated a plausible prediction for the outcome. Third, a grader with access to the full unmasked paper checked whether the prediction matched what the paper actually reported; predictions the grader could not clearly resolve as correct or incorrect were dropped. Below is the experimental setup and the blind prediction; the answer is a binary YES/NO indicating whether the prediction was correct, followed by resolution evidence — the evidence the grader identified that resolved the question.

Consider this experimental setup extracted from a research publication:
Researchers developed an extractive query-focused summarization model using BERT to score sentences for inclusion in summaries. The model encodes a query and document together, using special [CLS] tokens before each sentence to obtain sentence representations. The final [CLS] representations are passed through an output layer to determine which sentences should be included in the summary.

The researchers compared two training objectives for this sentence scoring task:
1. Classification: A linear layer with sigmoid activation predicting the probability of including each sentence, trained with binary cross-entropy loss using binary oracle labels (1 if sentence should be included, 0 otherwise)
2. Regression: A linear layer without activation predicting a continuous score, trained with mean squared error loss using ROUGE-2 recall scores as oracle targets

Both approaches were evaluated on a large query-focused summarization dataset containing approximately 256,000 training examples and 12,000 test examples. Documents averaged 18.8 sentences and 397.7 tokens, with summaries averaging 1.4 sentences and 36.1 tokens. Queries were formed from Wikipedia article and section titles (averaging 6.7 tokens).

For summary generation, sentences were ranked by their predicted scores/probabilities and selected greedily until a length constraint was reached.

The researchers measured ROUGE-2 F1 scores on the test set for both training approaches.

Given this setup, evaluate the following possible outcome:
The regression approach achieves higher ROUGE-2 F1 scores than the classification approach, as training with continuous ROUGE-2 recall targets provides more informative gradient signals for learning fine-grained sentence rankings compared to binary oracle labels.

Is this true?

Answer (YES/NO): NO